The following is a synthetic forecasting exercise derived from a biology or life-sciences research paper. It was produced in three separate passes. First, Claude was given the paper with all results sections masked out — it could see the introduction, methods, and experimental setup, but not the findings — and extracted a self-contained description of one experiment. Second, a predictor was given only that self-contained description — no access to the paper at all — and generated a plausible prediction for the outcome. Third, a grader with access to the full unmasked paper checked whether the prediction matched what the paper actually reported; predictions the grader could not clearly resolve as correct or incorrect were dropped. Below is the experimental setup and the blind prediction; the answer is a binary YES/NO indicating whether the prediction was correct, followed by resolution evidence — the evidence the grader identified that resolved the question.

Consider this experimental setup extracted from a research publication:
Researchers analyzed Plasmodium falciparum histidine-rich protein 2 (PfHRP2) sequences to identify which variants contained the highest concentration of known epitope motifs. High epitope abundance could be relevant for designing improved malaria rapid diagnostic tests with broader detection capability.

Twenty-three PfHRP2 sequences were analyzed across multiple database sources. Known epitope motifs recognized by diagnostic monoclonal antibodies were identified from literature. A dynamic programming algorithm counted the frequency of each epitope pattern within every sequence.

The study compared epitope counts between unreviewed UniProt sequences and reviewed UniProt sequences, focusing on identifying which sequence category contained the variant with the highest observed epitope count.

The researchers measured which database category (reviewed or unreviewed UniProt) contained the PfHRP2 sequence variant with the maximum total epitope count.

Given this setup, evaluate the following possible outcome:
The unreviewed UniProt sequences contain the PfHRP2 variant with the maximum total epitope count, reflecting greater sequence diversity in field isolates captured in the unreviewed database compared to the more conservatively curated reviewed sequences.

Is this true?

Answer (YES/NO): YES